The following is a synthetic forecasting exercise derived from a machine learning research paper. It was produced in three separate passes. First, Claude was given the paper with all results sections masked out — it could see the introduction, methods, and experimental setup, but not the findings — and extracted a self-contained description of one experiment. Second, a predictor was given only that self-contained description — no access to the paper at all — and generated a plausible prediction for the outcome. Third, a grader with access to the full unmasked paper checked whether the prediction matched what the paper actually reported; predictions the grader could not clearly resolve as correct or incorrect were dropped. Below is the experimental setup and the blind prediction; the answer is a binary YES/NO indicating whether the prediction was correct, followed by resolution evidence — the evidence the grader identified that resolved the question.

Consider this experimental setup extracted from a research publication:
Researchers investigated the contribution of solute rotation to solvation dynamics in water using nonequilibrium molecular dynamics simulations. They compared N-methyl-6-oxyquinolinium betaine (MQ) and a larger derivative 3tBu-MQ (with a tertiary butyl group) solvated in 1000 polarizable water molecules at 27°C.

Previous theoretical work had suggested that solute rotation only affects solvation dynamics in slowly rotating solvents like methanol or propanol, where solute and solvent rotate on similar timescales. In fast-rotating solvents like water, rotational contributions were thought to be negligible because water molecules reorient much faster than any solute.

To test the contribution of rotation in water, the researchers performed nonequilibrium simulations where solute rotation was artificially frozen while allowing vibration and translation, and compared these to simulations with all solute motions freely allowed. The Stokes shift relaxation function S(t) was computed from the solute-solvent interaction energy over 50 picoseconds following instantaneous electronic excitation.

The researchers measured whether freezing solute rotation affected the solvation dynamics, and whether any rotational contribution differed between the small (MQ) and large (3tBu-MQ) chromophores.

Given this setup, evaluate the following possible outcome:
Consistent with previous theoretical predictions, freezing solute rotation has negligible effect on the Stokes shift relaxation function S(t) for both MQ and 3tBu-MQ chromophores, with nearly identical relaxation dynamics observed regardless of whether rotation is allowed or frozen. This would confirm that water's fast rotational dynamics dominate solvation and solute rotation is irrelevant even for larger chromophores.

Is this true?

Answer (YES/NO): NO